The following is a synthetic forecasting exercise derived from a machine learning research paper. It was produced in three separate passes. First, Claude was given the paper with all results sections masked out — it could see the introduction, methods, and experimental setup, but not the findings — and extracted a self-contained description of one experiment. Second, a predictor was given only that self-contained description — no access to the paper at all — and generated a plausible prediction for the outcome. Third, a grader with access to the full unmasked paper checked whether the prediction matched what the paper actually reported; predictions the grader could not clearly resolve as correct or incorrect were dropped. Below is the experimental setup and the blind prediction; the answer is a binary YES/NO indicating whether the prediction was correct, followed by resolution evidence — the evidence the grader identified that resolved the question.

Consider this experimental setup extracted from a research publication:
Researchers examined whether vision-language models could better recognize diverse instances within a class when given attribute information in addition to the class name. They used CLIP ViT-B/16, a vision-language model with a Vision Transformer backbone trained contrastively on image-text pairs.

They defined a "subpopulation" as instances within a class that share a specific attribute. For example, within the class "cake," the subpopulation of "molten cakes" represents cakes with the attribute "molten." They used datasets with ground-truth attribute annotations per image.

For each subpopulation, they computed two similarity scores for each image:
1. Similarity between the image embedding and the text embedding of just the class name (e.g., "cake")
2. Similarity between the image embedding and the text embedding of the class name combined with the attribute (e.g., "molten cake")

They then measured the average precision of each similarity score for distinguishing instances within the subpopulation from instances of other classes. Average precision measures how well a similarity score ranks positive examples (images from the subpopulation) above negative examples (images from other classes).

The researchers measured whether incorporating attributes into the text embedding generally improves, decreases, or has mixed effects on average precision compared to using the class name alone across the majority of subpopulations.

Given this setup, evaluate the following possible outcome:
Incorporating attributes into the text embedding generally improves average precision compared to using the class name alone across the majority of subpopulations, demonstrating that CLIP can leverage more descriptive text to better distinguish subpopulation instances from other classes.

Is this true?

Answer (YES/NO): YES